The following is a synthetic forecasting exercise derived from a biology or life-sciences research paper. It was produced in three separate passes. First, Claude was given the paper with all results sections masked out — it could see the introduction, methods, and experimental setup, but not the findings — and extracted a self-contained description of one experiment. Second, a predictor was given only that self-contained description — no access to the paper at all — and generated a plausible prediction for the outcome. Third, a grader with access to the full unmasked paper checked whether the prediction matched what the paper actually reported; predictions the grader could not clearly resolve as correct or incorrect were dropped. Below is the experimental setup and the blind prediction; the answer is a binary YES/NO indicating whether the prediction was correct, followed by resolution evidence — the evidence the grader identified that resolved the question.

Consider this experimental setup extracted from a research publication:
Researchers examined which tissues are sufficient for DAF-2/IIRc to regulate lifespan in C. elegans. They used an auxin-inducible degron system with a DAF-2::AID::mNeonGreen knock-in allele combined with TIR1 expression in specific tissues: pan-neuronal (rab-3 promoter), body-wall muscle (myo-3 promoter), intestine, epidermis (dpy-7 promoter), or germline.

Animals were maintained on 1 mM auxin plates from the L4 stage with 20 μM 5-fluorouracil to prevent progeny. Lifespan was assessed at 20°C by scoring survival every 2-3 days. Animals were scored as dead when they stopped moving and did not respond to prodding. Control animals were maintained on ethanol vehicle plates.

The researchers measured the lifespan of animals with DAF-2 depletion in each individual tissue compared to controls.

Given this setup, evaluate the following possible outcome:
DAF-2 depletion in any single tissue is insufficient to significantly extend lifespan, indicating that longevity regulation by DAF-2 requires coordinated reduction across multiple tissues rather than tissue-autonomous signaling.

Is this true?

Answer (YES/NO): NO